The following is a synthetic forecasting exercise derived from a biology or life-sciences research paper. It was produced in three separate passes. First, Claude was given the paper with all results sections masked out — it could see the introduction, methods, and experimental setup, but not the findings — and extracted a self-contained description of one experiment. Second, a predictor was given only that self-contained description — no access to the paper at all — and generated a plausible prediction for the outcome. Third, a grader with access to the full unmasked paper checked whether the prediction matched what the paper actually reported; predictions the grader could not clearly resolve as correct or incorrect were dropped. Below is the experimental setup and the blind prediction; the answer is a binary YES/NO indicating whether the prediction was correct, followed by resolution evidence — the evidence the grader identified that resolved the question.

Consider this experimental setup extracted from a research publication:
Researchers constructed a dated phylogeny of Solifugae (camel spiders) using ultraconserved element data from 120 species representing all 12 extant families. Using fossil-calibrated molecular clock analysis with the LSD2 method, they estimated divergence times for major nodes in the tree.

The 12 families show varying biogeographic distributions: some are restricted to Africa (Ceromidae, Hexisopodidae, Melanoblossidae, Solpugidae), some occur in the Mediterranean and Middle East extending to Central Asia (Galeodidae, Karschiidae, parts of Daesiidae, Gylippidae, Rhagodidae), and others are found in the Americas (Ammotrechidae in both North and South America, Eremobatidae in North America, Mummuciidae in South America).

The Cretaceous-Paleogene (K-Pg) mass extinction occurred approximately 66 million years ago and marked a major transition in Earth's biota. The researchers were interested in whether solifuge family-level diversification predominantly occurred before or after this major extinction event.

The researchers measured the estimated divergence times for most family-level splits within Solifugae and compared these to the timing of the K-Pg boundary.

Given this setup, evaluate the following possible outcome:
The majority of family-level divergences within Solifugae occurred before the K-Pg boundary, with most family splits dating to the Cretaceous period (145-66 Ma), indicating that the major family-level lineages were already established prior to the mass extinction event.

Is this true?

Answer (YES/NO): NO